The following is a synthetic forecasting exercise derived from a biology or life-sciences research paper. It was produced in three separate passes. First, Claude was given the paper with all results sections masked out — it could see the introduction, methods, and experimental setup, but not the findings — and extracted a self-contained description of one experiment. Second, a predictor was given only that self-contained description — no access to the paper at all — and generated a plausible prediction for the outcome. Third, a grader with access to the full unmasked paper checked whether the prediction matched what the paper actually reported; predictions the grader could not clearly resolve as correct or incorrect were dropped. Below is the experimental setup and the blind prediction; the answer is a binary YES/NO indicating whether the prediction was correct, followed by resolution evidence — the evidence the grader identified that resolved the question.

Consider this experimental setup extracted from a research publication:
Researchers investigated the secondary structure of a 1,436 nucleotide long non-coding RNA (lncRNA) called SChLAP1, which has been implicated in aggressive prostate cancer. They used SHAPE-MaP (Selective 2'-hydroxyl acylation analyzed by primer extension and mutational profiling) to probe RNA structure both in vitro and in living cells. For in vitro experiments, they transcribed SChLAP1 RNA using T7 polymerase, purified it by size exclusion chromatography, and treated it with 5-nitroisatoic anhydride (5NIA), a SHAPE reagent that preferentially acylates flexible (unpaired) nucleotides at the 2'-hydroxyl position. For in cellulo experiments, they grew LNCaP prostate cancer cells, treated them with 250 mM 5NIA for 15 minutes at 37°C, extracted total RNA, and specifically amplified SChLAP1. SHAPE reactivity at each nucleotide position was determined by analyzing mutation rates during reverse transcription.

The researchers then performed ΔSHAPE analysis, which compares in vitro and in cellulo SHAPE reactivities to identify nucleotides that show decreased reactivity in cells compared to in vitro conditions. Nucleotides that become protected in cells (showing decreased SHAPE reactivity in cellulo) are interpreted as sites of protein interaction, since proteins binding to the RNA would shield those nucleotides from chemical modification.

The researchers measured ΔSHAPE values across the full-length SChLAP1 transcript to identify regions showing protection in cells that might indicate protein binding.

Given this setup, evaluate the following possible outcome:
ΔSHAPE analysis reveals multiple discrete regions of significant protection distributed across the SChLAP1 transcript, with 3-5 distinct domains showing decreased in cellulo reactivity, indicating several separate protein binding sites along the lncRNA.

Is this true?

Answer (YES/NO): NO